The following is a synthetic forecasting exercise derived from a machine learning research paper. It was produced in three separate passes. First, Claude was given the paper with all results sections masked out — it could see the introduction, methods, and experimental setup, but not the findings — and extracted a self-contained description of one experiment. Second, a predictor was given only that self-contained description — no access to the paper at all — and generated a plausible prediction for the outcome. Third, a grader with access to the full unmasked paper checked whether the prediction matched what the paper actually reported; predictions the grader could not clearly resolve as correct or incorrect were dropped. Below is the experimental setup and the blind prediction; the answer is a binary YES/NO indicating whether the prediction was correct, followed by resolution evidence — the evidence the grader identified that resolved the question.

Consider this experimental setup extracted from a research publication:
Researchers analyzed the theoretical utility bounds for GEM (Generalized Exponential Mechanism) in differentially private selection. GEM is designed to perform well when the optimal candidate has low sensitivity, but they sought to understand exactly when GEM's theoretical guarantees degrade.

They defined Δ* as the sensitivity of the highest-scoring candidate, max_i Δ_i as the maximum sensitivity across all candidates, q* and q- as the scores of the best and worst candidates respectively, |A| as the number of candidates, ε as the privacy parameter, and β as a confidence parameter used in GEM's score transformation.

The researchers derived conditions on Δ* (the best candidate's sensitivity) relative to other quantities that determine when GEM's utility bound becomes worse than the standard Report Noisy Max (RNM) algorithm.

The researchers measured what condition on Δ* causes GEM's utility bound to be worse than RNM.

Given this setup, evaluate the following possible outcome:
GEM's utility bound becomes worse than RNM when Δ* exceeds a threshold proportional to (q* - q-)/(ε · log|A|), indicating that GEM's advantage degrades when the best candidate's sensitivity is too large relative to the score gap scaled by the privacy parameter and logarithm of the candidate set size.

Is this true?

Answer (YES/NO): NO